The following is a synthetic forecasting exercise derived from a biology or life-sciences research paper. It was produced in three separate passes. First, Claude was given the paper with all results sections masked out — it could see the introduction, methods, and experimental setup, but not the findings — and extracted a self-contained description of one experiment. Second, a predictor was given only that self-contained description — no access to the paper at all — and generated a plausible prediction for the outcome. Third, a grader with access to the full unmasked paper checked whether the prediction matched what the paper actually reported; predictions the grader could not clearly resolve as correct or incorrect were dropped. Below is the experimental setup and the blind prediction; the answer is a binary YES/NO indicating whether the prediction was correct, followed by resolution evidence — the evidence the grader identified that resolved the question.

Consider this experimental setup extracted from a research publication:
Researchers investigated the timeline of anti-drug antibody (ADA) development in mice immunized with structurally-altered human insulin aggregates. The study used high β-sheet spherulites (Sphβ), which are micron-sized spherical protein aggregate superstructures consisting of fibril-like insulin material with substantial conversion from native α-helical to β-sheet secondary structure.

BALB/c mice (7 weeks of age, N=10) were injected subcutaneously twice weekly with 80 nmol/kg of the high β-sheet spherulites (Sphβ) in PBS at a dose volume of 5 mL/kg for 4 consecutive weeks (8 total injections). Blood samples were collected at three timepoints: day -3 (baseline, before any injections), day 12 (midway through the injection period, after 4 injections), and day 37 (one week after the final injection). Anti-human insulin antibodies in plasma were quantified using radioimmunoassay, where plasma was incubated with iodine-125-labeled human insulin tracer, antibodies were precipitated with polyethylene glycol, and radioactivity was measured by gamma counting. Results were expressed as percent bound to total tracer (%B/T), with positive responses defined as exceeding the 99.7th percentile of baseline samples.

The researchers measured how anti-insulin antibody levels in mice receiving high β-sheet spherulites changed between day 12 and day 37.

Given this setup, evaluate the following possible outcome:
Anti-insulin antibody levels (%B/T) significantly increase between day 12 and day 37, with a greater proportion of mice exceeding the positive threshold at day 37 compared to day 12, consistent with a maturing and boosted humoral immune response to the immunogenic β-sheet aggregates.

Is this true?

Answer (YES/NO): YES